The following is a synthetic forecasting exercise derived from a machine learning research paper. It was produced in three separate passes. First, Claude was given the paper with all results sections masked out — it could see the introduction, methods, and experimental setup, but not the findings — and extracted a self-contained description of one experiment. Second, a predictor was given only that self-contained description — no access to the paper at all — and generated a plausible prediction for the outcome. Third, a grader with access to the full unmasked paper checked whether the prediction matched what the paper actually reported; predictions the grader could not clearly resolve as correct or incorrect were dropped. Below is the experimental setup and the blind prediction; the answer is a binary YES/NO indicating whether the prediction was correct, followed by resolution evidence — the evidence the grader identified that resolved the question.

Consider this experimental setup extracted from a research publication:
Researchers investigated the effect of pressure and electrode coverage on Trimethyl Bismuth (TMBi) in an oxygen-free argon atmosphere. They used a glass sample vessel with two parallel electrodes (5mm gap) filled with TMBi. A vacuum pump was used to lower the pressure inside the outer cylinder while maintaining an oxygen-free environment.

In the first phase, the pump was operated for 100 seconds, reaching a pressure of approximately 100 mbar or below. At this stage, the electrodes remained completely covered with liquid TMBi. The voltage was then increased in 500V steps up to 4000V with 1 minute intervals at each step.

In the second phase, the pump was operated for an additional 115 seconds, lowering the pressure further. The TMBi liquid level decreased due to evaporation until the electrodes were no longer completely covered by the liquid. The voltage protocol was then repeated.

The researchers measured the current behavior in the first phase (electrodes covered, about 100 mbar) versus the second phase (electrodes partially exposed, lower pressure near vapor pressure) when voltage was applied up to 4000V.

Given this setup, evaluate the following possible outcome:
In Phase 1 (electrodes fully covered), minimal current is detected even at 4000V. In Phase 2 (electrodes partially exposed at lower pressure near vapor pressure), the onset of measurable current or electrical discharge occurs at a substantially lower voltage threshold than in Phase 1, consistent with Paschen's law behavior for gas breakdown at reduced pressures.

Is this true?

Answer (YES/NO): YES